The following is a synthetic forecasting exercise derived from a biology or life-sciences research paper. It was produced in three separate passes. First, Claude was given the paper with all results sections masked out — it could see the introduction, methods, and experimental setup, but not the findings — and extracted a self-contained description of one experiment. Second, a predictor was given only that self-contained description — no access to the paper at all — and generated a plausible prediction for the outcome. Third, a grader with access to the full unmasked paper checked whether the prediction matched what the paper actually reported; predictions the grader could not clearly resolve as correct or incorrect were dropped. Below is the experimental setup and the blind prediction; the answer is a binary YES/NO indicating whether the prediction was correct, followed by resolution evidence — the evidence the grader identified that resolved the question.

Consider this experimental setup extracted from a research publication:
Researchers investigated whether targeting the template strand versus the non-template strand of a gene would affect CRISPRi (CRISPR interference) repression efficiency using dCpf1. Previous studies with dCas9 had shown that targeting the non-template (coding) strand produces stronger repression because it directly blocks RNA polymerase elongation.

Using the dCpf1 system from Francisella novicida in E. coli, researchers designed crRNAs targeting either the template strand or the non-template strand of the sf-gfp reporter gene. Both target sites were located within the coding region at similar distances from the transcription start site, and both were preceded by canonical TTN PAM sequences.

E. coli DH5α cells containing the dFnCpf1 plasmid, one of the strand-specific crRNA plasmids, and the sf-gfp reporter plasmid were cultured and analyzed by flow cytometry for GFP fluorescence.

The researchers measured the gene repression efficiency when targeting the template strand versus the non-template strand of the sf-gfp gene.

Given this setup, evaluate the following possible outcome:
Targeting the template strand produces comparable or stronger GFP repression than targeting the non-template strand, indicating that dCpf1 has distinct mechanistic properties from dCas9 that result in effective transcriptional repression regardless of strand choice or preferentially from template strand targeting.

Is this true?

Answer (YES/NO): YES